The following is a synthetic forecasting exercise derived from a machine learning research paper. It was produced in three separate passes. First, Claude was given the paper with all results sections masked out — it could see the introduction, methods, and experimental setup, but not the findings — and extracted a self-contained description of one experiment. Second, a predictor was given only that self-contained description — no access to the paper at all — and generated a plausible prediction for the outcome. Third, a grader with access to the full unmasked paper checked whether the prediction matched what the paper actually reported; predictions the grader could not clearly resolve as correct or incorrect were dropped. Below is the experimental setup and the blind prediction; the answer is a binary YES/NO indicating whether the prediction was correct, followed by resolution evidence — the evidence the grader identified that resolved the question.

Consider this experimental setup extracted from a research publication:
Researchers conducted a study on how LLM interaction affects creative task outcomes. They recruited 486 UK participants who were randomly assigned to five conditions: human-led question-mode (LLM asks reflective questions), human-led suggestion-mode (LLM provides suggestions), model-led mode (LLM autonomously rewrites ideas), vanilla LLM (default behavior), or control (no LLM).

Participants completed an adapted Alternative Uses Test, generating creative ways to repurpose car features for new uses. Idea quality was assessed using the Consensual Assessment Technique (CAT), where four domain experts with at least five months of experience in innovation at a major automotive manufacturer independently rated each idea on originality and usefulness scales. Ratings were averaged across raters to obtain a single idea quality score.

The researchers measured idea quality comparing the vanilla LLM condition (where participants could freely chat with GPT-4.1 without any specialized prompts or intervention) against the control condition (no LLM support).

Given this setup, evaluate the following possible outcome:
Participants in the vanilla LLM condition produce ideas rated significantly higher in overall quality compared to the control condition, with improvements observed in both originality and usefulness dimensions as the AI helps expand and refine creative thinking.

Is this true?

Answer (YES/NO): NO